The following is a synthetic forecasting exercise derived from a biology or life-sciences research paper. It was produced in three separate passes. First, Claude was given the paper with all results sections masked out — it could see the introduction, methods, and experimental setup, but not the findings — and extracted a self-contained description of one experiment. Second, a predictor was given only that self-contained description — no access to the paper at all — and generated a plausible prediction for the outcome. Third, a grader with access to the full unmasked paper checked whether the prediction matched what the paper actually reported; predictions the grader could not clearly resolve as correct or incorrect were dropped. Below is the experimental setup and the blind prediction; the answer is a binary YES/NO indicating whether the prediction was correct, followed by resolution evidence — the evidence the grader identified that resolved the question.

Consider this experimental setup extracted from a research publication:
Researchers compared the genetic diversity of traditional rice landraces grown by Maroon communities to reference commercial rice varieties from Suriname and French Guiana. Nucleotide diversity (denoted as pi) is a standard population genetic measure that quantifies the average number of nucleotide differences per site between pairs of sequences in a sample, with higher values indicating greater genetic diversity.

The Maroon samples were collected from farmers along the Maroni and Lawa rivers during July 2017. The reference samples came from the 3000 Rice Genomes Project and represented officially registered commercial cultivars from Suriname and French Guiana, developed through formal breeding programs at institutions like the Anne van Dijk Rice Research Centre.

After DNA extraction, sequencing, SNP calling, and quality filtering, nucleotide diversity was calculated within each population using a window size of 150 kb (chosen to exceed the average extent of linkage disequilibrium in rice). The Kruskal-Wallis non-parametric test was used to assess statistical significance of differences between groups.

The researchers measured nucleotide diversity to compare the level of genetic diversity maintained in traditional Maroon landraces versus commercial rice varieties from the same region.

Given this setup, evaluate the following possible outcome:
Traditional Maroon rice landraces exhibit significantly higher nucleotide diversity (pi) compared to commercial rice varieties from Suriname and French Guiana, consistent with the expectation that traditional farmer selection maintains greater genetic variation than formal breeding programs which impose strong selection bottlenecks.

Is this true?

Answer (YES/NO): YES